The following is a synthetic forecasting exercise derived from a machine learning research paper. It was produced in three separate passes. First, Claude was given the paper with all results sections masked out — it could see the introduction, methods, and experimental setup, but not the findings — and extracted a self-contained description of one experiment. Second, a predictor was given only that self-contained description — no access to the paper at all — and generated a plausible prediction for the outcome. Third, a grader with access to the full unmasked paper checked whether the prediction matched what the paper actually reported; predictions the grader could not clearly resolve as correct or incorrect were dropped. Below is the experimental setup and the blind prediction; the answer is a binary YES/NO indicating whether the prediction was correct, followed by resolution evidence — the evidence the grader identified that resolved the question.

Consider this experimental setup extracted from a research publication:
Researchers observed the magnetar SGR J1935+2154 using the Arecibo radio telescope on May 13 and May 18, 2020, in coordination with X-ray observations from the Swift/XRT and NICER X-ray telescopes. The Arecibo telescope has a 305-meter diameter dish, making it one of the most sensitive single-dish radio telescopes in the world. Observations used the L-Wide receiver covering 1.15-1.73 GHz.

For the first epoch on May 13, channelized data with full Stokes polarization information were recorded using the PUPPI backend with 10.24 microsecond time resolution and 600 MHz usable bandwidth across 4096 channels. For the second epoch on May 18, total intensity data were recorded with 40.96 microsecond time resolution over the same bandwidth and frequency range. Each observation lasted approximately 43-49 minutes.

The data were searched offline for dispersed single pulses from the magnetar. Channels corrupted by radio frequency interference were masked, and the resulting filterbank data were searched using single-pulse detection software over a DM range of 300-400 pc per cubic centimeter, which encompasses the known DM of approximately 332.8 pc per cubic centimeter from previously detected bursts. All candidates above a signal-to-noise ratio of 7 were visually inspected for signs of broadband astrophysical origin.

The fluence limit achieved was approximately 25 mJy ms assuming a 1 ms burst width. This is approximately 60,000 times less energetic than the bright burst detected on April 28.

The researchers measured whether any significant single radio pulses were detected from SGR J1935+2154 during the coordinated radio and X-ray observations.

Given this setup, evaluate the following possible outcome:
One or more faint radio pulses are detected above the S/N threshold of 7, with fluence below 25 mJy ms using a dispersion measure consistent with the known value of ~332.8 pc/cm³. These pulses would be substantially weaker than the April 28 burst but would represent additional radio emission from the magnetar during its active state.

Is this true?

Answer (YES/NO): NO